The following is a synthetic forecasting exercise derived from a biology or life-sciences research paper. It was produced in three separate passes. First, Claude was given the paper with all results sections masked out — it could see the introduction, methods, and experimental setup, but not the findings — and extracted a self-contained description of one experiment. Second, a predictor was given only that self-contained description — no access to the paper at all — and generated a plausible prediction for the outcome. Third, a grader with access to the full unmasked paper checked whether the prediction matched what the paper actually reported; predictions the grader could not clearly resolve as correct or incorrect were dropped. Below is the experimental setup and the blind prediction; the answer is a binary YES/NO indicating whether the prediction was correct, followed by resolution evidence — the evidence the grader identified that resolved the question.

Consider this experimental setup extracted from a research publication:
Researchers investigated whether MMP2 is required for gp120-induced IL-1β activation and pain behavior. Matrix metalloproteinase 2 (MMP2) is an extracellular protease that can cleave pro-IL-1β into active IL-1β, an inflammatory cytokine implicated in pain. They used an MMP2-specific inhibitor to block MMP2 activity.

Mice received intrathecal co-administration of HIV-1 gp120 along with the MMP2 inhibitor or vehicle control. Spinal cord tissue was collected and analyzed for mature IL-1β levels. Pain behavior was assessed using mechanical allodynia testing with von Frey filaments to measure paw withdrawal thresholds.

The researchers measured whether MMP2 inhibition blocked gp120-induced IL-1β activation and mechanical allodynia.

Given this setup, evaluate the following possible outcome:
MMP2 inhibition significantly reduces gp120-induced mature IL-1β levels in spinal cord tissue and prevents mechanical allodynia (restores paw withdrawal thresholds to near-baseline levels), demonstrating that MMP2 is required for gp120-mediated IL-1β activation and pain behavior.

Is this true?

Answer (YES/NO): NO